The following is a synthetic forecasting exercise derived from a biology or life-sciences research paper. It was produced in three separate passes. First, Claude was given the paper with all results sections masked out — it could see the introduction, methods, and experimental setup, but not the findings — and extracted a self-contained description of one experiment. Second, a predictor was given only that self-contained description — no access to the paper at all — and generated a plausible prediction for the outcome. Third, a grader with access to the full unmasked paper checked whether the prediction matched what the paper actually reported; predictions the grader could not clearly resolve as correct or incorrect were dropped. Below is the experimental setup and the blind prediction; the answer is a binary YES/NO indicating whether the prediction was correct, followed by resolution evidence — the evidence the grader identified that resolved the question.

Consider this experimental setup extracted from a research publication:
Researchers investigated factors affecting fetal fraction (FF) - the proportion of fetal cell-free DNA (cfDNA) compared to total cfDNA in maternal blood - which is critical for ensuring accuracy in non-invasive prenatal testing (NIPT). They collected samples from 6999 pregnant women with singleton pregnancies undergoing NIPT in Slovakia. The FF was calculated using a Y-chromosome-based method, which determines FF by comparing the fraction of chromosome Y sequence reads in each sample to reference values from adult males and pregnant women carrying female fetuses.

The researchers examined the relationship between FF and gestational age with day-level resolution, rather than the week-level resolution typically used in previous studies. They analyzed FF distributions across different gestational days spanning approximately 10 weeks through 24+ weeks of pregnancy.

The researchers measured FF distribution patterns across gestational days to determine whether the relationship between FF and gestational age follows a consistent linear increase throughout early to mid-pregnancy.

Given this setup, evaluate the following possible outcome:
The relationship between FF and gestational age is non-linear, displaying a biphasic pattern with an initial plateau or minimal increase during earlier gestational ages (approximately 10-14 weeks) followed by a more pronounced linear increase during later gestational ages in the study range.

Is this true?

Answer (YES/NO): NO